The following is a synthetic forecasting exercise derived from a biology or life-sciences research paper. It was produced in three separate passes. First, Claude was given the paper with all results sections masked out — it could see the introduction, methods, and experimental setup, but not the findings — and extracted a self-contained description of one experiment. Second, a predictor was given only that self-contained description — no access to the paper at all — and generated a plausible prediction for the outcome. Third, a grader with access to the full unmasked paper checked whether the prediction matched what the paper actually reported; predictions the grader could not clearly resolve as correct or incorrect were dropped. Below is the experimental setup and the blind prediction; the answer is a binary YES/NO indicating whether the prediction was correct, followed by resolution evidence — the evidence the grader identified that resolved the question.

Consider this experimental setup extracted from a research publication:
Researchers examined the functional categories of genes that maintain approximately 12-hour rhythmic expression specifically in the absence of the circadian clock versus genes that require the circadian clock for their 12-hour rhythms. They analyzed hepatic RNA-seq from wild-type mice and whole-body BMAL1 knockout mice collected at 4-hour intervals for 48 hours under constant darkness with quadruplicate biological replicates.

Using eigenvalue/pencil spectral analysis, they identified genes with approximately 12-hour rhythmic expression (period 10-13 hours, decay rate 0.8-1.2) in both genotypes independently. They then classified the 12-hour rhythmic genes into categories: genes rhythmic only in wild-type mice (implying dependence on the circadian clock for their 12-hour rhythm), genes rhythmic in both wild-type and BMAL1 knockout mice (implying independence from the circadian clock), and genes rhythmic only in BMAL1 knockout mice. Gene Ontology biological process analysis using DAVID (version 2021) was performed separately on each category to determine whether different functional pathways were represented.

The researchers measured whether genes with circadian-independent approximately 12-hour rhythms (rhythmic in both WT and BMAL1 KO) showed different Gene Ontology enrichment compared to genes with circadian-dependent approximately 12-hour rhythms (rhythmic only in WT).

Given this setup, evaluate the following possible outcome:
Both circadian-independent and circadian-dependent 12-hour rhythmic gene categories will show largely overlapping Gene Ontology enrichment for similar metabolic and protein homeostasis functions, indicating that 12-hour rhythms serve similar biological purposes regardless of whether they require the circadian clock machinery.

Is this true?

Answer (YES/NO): YES